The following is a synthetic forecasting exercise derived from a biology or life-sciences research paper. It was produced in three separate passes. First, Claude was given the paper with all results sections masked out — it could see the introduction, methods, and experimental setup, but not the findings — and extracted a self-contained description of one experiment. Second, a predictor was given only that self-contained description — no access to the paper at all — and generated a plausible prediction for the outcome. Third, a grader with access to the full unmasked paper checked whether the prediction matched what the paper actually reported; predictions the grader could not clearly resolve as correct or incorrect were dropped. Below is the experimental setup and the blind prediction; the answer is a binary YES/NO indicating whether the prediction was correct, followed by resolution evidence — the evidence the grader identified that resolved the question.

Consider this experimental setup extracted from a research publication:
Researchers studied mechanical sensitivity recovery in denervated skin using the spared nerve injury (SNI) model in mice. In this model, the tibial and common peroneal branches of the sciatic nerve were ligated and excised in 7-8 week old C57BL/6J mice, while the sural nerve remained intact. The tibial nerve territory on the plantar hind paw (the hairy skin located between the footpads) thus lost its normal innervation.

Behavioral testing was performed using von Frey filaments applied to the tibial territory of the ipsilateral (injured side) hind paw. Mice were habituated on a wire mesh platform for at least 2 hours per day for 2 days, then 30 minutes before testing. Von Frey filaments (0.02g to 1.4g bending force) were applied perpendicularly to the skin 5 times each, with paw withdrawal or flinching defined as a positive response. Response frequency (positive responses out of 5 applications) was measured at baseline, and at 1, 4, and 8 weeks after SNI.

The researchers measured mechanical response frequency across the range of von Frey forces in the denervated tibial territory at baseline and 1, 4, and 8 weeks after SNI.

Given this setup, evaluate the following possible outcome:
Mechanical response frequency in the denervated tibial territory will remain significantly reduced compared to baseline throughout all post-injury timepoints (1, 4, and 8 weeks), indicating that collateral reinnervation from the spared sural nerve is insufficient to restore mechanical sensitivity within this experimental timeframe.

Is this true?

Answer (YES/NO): NO